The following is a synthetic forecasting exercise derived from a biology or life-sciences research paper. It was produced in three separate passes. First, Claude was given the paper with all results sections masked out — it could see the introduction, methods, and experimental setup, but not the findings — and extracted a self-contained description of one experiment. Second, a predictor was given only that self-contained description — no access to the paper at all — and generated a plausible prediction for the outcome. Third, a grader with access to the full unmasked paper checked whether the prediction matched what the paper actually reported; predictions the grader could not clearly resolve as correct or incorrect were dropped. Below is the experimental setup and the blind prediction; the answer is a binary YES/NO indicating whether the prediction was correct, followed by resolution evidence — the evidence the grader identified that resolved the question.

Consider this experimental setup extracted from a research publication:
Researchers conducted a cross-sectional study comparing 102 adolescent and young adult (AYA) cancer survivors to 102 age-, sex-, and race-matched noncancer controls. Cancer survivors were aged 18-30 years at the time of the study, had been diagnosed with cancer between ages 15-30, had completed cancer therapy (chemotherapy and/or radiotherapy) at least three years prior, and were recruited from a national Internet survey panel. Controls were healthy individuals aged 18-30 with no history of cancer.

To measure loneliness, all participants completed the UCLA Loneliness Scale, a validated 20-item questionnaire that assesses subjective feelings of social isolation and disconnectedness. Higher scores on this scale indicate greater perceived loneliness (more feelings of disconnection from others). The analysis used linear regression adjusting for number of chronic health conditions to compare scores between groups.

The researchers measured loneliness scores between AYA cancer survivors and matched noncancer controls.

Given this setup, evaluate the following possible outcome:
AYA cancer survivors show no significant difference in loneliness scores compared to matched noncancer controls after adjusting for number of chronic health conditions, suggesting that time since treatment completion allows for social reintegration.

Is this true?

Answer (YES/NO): NO